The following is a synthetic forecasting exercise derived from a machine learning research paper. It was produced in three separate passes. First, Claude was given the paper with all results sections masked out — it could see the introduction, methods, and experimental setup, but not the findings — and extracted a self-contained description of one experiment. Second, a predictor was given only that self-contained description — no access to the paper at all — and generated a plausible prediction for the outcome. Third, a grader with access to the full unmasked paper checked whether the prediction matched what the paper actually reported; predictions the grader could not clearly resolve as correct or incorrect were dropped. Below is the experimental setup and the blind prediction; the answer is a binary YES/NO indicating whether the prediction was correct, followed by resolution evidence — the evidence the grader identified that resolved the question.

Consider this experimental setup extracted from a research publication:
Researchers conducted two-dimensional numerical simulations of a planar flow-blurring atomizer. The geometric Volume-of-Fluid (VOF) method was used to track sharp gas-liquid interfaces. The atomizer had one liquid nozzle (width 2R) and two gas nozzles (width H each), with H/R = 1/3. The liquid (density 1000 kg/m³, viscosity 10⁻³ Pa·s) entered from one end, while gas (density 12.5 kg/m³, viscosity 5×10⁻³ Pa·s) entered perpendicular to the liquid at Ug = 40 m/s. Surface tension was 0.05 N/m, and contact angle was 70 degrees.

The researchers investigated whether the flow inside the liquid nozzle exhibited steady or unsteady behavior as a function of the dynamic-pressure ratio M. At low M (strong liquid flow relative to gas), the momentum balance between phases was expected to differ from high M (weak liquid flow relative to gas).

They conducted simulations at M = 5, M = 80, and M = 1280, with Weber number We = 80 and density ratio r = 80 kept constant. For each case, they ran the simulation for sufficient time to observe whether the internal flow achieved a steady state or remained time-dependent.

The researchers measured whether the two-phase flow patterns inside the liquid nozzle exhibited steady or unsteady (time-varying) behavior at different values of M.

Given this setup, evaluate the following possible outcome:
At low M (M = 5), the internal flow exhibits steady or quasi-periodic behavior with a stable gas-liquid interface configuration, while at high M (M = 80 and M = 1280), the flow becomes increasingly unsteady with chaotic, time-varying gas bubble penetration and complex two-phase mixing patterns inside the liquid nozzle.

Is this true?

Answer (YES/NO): NO